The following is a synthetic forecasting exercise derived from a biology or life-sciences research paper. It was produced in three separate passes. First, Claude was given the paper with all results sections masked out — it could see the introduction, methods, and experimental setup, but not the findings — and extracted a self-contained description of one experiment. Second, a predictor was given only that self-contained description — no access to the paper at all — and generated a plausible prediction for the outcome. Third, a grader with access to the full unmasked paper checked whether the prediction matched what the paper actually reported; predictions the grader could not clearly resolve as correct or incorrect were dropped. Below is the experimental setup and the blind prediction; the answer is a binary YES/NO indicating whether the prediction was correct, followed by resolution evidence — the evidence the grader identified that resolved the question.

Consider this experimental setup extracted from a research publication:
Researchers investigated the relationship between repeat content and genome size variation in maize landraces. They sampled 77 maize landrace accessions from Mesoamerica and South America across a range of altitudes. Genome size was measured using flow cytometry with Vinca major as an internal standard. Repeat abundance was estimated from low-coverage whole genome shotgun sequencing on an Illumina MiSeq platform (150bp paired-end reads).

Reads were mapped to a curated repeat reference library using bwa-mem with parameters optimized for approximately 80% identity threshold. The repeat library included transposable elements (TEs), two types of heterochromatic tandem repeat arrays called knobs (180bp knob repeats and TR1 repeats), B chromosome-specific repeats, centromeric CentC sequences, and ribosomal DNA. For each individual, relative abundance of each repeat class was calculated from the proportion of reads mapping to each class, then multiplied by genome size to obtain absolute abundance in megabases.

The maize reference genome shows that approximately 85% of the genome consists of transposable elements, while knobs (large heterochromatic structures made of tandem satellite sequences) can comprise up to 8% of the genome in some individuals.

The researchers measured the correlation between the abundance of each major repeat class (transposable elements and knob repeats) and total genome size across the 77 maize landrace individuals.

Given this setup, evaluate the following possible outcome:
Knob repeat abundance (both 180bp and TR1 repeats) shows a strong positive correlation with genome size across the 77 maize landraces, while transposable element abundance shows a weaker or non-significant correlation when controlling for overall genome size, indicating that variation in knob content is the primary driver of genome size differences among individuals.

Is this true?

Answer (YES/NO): NO